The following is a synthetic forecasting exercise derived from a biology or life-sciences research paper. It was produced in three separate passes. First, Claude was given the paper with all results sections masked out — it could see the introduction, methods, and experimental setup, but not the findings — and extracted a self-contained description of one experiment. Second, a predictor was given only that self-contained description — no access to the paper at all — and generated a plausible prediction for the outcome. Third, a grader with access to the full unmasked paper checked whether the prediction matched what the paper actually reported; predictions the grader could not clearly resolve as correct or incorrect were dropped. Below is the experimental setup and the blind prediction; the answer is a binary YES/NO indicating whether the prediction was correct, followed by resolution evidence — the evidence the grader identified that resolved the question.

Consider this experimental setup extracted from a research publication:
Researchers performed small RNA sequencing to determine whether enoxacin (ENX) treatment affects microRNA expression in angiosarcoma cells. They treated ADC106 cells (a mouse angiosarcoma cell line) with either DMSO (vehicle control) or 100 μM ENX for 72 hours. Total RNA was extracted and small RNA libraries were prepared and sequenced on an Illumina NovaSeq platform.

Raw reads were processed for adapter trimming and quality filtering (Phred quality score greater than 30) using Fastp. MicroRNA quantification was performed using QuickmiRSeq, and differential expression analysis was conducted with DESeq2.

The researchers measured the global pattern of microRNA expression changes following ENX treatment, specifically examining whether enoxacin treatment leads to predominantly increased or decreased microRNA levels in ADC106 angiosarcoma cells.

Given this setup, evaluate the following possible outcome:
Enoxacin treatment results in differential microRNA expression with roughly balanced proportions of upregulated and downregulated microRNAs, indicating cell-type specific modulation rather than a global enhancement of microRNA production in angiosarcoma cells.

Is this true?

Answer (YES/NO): NO